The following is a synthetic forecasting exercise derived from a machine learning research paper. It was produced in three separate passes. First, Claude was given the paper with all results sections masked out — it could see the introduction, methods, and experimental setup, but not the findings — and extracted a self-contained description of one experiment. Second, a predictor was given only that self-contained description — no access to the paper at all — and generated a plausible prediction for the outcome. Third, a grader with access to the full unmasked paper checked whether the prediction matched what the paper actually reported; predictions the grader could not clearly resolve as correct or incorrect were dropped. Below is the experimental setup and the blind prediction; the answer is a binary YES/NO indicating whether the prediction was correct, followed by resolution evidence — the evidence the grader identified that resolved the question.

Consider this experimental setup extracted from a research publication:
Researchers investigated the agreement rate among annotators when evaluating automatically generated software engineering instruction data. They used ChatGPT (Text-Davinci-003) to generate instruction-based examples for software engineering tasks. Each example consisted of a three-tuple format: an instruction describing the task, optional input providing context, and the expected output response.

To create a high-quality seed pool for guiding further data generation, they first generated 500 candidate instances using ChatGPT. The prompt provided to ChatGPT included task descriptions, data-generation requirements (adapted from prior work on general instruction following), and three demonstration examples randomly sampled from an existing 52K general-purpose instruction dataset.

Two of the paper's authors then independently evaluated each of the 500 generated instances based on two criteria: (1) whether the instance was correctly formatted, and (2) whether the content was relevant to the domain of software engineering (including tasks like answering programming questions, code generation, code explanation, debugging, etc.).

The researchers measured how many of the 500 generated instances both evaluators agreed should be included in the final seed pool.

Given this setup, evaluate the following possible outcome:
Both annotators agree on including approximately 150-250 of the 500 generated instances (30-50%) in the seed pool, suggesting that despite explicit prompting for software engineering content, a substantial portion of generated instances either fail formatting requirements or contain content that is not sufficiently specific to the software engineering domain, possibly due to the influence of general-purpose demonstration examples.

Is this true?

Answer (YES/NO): YES